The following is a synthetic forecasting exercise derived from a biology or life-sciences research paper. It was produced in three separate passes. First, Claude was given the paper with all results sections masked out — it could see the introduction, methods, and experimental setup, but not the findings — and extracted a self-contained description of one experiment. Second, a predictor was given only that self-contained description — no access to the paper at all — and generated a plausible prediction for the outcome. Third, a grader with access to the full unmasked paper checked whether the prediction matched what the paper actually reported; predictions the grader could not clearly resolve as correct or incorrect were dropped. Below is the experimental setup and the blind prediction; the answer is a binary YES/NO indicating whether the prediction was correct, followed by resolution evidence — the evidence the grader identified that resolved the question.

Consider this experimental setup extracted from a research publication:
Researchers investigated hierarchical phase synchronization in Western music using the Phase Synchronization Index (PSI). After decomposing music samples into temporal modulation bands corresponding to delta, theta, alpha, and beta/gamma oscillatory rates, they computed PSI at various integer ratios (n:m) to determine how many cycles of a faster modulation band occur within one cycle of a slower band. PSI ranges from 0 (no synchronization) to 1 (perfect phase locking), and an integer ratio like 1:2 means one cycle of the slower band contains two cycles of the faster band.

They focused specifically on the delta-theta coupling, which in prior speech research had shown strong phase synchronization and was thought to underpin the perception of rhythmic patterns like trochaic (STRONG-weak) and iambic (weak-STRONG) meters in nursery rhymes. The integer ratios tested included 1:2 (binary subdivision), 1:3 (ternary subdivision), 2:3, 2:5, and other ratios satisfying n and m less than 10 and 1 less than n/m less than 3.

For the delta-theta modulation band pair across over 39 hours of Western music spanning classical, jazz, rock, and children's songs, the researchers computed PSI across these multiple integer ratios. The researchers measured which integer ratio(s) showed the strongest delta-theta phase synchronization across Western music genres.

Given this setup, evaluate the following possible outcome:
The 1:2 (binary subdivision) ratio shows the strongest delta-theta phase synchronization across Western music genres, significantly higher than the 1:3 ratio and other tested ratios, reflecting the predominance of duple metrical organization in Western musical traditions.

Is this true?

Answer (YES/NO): YES